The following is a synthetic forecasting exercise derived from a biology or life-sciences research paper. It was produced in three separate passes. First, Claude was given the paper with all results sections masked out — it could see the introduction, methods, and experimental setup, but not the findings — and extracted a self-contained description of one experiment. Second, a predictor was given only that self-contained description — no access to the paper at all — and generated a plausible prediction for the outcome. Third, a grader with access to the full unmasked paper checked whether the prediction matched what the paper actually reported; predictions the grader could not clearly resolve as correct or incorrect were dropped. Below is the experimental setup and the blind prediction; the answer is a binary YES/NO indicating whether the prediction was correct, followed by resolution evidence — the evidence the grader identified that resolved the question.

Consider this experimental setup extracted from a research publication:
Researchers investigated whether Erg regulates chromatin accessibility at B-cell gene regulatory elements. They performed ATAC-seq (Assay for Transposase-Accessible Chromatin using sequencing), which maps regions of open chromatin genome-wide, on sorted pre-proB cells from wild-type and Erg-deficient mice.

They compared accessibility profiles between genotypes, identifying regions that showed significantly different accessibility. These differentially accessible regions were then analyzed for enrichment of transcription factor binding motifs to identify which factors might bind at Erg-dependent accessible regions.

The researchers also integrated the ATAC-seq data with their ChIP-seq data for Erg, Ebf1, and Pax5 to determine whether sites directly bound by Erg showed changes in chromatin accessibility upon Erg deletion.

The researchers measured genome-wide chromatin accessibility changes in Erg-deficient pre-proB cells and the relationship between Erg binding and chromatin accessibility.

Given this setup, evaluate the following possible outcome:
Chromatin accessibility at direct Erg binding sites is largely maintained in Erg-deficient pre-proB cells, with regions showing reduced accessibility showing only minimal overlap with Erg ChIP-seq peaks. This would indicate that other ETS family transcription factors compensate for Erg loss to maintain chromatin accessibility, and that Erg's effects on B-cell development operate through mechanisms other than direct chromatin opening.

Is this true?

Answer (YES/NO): YES